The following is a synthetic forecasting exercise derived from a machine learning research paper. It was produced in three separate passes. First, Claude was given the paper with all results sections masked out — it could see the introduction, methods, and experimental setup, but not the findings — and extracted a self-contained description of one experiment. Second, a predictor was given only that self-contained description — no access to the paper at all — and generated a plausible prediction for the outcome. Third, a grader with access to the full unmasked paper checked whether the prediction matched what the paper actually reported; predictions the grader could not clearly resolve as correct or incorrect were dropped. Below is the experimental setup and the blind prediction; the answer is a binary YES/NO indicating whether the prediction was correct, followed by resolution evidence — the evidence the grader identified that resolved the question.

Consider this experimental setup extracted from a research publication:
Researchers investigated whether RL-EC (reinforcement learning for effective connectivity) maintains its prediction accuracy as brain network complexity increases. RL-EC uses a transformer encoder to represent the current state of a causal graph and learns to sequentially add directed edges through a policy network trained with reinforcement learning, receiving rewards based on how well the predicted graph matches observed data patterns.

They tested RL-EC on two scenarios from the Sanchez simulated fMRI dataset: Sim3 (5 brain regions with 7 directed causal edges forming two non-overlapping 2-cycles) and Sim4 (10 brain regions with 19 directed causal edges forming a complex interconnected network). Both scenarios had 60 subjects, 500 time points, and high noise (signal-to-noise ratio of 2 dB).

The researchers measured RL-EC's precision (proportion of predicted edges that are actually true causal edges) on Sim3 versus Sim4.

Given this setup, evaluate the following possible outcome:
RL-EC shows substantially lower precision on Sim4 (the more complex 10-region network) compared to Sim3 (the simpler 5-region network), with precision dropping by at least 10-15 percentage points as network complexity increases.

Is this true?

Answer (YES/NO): NO